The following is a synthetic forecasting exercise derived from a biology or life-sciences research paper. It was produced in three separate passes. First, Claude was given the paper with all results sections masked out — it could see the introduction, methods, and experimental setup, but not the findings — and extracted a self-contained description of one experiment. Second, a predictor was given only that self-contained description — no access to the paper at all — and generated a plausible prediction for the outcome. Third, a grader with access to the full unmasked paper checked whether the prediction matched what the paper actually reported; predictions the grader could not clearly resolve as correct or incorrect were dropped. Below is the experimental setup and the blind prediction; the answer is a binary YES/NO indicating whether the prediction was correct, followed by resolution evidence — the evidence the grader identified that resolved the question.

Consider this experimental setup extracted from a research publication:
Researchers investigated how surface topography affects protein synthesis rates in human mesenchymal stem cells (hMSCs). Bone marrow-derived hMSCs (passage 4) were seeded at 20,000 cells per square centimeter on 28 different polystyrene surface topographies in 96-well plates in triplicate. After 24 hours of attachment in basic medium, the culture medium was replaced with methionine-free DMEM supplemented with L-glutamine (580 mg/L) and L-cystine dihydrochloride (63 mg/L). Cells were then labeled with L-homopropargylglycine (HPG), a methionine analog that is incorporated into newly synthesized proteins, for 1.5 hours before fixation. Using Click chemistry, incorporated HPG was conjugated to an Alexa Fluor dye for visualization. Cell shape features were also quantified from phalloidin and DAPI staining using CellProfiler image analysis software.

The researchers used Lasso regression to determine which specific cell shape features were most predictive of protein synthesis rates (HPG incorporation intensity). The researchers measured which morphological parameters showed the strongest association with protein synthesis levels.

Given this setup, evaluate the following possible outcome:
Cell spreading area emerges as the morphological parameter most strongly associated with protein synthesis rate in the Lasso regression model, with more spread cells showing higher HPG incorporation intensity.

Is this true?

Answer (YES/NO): YES